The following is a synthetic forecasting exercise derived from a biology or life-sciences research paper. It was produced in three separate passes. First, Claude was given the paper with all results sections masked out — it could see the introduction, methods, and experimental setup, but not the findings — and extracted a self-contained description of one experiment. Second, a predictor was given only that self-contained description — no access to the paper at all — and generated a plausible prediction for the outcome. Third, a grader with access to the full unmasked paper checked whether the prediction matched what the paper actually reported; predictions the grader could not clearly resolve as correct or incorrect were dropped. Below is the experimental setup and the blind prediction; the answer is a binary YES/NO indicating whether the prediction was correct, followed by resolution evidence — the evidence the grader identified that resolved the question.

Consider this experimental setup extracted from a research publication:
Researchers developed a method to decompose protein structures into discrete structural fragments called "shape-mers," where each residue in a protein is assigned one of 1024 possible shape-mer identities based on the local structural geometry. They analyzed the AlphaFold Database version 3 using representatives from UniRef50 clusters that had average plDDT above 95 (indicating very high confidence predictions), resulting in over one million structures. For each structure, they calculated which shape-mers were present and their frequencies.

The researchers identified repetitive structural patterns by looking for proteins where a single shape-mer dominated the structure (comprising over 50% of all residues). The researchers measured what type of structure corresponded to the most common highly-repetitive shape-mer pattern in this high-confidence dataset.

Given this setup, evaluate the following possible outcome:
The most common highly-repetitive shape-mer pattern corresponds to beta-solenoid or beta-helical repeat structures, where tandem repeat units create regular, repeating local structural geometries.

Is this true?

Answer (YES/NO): NO